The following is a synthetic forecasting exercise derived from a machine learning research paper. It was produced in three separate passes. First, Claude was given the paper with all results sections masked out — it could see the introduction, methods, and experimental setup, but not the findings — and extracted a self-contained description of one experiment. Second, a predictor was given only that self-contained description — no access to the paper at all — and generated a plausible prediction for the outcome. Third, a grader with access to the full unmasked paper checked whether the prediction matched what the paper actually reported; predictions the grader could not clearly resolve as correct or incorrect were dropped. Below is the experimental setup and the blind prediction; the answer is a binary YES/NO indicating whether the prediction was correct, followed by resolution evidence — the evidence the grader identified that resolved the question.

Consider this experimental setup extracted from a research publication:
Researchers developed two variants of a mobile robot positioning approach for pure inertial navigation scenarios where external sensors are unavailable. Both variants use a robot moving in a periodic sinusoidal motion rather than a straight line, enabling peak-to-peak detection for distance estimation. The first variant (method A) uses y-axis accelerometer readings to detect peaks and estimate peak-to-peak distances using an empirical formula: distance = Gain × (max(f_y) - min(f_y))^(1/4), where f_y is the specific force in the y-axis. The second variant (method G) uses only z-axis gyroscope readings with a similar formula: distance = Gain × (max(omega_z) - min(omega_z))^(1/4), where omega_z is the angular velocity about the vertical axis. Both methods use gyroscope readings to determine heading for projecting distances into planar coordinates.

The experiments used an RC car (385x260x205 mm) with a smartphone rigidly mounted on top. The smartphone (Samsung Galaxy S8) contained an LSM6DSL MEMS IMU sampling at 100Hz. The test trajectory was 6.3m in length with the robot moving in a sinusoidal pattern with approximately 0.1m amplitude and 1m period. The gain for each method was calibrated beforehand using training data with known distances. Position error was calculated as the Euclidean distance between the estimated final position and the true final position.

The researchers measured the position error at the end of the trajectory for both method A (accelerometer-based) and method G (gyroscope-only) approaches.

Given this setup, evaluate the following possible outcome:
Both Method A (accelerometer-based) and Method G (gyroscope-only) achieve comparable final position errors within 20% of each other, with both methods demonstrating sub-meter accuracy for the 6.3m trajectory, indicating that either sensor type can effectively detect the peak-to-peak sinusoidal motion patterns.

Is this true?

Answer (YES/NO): NO